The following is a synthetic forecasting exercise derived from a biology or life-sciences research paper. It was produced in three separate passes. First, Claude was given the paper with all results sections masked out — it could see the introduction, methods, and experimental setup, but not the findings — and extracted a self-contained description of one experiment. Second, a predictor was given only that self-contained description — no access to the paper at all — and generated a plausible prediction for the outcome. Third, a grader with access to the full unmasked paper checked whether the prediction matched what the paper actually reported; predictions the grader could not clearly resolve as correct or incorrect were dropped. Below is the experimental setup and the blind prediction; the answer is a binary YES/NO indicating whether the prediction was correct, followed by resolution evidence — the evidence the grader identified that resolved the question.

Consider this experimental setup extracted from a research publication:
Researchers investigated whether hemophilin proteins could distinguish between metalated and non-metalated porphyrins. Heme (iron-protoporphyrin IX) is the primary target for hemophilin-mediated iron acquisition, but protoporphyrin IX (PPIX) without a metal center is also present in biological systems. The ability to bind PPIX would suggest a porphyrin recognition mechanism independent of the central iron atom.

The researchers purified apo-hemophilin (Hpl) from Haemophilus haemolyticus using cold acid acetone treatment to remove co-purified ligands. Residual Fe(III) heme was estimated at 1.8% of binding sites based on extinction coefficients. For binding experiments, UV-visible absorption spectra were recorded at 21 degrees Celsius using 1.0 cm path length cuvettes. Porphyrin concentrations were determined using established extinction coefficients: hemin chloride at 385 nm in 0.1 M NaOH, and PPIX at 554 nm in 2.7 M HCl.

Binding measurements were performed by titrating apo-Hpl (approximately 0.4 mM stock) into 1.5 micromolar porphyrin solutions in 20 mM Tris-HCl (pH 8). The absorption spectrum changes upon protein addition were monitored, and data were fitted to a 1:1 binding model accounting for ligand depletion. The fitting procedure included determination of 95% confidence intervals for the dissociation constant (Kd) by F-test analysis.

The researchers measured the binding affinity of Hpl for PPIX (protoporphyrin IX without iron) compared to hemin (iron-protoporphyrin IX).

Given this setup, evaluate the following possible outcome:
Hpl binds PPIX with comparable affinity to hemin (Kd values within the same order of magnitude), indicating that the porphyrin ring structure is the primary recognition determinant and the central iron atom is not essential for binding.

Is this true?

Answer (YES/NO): YES